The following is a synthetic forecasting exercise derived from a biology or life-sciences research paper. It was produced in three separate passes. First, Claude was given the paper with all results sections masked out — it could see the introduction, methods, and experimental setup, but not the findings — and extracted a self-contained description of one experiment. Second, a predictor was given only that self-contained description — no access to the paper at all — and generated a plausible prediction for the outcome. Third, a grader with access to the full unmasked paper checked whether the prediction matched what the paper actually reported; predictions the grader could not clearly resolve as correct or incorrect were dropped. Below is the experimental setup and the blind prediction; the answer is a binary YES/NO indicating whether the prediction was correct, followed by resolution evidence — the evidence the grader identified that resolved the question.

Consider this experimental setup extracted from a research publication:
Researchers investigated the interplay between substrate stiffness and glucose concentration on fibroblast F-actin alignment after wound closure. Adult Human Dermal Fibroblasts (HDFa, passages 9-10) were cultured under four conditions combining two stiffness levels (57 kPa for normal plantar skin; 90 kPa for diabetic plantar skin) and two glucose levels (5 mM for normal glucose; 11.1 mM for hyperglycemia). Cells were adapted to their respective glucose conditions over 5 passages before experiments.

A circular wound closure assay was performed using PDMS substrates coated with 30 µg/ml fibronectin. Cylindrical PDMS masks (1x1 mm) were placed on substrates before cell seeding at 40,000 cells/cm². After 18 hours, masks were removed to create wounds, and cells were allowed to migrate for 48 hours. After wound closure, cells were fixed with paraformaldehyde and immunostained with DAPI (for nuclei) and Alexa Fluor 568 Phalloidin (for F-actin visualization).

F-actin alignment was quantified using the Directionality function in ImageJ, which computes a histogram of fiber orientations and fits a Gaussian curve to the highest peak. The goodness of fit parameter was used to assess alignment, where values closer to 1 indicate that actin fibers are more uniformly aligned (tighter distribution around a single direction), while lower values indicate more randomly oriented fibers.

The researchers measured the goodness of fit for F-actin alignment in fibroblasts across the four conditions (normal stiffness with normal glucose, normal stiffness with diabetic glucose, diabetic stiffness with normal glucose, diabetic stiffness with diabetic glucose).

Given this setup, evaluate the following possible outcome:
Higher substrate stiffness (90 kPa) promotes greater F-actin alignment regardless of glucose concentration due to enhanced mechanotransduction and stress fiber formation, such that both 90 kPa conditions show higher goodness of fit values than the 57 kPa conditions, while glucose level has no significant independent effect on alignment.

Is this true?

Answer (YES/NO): NO